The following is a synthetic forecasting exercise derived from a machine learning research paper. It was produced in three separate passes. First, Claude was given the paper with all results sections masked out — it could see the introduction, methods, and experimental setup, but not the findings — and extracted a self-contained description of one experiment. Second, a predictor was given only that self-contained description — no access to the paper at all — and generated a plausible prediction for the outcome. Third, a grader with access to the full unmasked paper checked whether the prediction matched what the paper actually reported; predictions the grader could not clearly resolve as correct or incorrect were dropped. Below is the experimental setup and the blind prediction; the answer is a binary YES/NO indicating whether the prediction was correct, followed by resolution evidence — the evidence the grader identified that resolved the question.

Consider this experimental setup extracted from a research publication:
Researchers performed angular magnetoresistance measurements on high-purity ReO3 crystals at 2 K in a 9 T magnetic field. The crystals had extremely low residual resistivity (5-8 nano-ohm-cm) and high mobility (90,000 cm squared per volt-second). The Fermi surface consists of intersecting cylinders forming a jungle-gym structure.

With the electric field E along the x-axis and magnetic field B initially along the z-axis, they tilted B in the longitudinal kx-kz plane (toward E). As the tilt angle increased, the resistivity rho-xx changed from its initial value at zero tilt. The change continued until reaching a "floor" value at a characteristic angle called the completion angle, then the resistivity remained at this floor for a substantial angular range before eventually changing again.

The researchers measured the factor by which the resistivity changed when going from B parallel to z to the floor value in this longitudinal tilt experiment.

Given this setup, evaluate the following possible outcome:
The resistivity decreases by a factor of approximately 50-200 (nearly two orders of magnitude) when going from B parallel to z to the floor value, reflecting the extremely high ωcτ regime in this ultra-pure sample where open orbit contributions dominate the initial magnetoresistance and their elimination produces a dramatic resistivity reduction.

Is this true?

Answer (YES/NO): NO